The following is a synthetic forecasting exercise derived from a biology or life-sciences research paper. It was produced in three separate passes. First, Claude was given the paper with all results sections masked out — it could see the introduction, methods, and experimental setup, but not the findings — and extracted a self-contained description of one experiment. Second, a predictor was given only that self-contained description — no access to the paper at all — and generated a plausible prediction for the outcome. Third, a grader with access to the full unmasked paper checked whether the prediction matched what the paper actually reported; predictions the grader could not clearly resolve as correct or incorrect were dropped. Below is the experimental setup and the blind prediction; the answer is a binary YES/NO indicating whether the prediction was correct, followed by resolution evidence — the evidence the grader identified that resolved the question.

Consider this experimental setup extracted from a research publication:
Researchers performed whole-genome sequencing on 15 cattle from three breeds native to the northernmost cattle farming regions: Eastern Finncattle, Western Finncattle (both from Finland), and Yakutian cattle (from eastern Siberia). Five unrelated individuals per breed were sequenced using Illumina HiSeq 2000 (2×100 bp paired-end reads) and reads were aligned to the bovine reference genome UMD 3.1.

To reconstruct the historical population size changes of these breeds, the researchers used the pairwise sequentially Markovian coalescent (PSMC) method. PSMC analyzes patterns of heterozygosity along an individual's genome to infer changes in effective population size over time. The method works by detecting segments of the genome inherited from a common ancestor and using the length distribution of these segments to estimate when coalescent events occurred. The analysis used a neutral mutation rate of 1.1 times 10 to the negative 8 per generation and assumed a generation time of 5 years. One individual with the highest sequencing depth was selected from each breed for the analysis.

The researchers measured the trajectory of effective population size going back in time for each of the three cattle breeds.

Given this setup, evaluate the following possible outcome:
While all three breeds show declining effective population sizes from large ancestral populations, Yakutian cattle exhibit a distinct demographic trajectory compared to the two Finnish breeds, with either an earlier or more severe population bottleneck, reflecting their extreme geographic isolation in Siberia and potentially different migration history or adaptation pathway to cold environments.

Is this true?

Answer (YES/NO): NO